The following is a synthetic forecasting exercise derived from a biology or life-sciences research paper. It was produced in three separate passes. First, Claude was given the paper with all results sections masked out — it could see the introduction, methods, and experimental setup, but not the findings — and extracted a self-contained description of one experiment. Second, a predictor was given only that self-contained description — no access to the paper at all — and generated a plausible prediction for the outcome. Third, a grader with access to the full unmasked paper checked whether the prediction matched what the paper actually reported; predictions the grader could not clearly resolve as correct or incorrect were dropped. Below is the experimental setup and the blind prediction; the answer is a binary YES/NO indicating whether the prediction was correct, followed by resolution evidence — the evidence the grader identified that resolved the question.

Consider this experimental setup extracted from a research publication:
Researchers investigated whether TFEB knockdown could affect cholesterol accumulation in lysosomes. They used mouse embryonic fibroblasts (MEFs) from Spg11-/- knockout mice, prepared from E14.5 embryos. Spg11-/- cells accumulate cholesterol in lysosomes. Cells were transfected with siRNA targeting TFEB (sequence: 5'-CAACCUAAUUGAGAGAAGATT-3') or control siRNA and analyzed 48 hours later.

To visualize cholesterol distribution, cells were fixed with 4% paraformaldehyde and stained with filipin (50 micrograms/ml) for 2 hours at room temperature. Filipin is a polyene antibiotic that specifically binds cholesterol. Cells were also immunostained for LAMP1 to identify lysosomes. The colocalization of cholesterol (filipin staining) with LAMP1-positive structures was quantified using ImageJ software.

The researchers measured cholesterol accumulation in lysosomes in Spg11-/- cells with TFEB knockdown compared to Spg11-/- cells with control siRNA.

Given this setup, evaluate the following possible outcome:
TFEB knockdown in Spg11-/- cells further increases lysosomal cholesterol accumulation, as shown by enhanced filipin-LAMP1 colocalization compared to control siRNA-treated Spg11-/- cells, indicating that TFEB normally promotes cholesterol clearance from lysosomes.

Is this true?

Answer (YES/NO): NO